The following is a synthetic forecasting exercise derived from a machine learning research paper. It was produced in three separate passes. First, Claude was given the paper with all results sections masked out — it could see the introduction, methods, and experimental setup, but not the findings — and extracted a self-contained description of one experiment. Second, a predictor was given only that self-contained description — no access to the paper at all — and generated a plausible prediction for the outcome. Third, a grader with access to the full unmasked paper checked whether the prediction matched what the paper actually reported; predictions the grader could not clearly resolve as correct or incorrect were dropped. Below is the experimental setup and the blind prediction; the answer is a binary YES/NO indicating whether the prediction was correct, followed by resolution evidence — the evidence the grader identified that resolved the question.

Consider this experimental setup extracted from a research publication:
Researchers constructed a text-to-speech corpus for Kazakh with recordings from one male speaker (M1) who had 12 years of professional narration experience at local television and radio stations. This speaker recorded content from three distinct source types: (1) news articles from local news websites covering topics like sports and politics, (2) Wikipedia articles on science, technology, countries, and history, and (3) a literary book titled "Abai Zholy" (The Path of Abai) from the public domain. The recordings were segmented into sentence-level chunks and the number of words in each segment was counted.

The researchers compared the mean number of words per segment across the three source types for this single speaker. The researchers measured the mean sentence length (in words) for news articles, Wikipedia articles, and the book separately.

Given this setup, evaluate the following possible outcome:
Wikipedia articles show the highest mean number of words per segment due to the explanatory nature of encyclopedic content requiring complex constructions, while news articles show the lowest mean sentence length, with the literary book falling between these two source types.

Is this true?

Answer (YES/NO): NO